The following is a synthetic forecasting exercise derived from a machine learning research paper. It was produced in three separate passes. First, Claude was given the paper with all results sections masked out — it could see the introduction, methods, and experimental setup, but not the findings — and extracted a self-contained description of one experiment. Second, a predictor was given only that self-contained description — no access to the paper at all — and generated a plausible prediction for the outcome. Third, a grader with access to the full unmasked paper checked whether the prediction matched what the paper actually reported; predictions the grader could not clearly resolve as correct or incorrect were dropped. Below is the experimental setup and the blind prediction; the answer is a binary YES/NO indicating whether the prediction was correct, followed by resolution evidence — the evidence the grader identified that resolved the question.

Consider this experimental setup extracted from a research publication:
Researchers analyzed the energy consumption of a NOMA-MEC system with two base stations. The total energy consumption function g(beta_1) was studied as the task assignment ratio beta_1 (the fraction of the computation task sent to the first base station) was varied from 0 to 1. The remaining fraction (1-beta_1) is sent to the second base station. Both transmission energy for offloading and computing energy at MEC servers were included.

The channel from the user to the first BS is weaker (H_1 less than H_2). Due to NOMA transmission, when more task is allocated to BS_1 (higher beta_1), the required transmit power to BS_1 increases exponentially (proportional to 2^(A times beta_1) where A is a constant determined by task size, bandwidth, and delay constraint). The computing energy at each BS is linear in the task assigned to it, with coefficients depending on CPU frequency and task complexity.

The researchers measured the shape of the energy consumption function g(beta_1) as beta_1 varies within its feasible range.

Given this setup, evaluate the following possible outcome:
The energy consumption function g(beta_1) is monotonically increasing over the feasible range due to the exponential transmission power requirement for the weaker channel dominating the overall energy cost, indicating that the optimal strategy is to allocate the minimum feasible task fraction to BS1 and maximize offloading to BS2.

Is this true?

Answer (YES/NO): NO